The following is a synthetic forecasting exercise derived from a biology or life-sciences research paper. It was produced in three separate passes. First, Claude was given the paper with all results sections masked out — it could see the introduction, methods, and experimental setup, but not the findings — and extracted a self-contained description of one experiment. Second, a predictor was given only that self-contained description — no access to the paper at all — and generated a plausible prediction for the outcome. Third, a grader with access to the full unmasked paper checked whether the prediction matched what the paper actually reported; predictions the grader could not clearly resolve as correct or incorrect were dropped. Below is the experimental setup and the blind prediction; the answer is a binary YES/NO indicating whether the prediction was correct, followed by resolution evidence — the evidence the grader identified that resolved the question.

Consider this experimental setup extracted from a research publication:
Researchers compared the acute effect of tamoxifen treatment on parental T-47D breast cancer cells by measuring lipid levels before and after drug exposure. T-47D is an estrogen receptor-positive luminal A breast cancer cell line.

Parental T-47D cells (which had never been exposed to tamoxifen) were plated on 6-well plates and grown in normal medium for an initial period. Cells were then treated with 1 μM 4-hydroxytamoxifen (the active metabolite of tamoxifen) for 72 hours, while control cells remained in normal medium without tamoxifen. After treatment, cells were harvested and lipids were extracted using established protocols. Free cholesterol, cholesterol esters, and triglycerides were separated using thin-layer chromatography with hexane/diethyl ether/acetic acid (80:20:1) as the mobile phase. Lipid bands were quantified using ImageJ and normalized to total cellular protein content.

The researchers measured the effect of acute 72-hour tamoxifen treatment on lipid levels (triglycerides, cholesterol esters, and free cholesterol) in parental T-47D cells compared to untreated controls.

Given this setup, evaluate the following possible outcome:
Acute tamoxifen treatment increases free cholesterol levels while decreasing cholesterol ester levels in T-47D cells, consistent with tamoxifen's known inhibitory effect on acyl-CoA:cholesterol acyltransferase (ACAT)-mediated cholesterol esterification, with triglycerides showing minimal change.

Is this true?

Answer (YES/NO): NO